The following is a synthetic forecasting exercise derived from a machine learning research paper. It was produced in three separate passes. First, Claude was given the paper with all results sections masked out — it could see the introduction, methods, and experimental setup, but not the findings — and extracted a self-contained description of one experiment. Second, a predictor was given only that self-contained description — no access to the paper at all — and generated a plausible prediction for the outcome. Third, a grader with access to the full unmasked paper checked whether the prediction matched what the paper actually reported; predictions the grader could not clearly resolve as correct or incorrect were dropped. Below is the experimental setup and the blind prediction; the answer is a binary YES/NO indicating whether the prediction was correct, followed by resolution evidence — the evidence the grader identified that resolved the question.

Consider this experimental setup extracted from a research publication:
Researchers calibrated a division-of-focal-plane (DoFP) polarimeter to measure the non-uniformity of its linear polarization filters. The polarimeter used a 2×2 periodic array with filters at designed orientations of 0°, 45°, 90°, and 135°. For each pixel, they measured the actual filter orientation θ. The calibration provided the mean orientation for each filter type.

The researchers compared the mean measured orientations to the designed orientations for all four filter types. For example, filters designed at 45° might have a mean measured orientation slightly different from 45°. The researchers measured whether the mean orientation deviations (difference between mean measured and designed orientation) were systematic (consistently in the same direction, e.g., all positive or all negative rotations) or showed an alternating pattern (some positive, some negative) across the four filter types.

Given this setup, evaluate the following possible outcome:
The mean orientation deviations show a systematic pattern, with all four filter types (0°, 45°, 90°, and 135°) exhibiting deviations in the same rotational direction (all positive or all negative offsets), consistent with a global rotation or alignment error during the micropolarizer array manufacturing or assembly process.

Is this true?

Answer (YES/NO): NO